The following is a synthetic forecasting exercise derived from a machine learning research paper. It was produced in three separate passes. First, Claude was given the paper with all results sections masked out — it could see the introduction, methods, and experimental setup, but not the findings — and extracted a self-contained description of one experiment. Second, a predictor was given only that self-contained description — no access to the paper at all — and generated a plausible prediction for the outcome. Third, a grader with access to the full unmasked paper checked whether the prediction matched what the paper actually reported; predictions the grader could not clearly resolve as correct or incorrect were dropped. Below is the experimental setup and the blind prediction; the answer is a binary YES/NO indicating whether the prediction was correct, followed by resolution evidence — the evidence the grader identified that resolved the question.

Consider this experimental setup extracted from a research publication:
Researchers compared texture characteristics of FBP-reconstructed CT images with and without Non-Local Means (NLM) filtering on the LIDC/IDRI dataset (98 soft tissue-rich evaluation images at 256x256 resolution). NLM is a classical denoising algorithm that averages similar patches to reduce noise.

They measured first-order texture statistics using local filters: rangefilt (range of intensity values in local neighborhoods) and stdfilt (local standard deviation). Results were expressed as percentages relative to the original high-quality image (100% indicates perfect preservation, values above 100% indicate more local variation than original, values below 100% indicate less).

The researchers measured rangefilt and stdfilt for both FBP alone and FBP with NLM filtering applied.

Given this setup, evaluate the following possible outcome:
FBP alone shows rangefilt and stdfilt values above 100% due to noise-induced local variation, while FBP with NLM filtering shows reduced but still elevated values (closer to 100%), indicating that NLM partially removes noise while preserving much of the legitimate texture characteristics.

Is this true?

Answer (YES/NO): NO